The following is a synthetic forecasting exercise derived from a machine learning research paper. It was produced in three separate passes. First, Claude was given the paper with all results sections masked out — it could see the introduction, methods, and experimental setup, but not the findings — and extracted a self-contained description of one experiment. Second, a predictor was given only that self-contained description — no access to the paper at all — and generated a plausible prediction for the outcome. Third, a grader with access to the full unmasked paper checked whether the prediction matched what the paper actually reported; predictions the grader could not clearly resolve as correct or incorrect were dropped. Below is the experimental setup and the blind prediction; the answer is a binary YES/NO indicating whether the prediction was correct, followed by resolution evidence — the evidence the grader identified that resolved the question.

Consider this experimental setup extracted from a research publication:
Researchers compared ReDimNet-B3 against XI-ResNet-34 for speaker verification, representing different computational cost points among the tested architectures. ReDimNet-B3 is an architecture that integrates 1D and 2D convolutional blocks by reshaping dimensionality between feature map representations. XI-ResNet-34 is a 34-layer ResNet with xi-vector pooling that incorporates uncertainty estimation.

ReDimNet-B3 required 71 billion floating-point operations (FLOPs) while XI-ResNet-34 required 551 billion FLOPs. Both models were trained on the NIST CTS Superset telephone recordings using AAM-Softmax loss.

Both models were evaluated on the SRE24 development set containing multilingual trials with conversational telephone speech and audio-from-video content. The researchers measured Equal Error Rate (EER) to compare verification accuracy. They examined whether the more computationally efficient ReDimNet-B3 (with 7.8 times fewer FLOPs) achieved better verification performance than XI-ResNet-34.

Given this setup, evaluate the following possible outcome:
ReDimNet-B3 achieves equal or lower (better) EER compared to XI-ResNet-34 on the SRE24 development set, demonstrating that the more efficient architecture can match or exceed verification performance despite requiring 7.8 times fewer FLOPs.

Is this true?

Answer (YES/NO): NO